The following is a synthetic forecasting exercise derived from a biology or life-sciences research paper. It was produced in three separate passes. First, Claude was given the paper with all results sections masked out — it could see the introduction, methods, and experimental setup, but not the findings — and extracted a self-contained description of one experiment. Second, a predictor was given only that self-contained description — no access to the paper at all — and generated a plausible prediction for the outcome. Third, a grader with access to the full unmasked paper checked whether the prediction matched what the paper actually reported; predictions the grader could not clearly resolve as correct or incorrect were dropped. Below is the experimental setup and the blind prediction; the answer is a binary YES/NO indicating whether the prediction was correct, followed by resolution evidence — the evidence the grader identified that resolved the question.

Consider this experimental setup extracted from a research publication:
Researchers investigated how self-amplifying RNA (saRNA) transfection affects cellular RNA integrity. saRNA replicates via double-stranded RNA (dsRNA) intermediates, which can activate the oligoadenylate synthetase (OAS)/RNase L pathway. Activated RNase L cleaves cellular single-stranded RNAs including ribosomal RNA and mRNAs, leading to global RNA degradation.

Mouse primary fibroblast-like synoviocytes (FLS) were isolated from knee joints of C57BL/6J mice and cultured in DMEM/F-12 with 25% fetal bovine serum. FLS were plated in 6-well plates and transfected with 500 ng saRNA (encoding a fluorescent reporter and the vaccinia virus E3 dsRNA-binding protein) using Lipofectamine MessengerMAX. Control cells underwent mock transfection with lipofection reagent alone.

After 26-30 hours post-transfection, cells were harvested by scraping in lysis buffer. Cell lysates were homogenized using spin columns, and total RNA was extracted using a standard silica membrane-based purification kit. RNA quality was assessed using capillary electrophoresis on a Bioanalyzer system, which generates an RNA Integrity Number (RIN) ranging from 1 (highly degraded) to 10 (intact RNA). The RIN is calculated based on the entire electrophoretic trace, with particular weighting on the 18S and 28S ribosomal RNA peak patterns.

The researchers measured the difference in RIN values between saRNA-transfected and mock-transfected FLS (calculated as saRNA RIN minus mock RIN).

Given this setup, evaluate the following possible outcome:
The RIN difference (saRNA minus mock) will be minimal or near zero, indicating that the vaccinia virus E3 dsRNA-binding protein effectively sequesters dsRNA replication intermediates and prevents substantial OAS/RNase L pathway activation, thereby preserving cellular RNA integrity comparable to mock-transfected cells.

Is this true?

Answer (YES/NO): NO